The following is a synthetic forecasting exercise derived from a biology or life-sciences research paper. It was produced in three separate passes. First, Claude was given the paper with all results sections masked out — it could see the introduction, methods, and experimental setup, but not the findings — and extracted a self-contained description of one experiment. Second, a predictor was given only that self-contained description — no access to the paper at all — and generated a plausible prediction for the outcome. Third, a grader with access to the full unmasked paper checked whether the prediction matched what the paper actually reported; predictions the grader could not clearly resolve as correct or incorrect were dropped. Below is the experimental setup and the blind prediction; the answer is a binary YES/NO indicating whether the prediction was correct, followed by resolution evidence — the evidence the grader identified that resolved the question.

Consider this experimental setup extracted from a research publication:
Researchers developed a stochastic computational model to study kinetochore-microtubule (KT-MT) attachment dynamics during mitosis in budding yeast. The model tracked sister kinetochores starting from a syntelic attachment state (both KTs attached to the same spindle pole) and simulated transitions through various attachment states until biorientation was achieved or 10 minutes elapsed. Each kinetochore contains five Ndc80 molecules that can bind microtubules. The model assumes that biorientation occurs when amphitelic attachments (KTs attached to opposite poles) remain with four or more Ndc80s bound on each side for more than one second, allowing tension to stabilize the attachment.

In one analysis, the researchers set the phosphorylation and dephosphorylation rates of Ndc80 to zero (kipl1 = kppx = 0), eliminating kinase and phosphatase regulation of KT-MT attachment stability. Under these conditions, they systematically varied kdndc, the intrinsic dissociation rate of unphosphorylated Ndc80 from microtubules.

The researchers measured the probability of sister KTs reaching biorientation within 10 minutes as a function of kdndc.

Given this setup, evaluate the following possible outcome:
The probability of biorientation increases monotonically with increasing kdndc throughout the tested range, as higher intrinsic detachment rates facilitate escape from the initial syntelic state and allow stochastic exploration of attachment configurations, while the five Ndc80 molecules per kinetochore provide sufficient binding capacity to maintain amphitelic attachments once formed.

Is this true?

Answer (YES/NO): NO